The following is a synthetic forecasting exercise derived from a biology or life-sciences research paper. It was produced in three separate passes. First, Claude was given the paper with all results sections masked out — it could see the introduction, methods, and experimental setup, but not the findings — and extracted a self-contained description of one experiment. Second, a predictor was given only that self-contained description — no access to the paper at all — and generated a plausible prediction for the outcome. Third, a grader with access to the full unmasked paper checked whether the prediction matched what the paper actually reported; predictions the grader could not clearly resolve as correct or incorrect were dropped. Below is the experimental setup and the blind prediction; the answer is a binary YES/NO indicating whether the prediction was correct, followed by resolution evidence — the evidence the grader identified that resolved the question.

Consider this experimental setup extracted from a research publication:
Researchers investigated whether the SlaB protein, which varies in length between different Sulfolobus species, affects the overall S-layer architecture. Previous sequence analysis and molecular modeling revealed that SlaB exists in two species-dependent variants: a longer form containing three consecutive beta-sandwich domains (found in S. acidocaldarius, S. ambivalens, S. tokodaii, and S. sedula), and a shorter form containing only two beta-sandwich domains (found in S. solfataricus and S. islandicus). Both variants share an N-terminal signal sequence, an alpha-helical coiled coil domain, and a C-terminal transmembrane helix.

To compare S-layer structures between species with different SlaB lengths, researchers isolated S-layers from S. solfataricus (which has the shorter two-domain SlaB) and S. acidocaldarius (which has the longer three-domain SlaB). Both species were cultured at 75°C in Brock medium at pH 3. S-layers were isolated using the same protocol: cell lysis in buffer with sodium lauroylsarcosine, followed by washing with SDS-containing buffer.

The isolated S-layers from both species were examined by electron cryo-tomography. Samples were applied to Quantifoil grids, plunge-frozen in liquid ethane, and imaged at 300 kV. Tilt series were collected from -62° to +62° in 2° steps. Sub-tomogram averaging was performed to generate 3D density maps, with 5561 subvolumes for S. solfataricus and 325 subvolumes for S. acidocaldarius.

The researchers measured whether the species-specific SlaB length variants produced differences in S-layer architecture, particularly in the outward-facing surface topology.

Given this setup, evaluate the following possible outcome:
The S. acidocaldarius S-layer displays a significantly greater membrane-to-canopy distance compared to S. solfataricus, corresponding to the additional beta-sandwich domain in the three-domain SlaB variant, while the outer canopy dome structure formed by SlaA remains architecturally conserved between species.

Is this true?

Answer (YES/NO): NO